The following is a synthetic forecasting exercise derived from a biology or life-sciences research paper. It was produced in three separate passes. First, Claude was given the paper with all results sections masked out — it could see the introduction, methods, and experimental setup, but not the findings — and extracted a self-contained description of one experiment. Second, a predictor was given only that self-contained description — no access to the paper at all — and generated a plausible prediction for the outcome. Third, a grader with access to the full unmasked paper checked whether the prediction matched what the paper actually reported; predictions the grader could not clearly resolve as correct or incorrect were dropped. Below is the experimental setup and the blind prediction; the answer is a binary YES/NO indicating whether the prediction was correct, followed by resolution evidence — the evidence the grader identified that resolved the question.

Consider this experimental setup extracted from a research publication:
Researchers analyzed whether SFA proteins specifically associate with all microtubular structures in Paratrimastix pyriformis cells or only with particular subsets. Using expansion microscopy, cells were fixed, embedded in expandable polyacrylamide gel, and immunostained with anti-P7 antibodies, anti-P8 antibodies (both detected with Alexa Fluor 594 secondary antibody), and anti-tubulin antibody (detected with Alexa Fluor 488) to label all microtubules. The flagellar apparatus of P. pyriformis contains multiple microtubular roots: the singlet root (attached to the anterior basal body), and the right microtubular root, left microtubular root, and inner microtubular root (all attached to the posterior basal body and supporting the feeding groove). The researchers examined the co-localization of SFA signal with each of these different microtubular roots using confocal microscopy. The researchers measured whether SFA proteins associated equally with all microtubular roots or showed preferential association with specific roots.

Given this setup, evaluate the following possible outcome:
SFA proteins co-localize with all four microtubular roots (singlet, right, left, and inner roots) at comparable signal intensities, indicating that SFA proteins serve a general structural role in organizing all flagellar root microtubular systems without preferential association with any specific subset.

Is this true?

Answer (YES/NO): NO